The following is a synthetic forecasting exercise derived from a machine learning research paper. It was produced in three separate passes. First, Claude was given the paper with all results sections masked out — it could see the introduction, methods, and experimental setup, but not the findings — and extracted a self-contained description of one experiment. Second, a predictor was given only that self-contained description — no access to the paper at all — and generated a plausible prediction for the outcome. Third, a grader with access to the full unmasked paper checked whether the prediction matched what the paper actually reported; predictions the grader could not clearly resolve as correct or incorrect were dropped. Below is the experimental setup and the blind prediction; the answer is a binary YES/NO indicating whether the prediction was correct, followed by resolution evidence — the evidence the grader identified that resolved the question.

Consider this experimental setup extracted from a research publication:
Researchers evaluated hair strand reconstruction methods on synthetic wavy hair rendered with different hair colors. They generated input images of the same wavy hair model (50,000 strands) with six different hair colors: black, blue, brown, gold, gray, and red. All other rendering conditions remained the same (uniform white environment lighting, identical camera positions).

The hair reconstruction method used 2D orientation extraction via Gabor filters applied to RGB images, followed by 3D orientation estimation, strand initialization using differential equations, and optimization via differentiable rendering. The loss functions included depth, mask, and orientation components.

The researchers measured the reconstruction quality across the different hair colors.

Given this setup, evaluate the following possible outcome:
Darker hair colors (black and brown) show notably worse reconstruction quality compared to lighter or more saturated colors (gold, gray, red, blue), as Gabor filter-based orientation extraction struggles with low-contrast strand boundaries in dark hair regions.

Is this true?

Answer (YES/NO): NO